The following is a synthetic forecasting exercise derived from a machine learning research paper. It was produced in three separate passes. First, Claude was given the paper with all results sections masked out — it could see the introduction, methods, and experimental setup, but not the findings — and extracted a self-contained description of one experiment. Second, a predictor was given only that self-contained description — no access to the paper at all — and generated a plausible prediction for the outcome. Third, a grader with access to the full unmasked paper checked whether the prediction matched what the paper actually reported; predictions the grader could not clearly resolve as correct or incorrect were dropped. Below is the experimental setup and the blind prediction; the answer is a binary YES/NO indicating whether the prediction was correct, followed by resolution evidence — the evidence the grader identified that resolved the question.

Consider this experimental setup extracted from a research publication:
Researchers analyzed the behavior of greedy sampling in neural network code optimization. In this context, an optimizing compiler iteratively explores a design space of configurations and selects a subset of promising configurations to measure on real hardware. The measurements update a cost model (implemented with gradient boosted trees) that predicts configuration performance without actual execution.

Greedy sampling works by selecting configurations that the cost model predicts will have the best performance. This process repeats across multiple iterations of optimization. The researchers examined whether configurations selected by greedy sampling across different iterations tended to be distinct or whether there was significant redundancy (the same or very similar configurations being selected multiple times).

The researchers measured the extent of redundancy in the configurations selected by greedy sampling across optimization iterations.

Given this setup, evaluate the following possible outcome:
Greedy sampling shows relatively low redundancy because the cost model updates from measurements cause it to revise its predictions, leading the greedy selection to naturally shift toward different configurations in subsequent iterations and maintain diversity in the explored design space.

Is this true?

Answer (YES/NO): NO